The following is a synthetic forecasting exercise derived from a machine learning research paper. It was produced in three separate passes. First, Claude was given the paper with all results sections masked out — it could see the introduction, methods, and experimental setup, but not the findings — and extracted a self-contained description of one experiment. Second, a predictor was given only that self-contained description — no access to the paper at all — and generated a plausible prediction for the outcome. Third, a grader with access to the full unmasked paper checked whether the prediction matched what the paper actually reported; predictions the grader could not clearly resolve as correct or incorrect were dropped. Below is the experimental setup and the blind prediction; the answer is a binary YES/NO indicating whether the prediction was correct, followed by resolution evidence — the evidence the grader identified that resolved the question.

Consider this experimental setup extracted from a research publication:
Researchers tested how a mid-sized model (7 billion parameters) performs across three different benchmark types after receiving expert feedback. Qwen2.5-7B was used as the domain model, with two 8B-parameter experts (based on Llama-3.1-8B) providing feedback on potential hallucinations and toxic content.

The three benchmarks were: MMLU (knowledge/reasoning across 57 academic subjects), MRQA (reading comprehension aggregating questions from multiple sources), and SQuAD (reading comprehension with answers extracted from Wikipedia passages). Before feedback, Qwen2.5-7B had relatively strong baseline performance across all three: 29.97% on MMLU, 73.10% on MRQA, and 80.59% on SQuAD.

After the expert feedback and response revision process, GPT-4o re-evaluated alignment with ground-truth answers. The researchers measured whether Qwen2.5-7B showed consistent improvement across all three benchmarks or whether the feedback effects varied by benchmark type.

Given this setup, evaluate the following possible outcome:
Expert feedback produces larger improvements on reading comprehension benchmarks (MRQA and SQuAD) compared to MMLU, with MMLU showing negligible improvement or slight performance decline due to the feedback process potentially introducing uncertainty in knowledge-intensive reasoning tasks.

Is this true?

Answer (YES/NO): NO